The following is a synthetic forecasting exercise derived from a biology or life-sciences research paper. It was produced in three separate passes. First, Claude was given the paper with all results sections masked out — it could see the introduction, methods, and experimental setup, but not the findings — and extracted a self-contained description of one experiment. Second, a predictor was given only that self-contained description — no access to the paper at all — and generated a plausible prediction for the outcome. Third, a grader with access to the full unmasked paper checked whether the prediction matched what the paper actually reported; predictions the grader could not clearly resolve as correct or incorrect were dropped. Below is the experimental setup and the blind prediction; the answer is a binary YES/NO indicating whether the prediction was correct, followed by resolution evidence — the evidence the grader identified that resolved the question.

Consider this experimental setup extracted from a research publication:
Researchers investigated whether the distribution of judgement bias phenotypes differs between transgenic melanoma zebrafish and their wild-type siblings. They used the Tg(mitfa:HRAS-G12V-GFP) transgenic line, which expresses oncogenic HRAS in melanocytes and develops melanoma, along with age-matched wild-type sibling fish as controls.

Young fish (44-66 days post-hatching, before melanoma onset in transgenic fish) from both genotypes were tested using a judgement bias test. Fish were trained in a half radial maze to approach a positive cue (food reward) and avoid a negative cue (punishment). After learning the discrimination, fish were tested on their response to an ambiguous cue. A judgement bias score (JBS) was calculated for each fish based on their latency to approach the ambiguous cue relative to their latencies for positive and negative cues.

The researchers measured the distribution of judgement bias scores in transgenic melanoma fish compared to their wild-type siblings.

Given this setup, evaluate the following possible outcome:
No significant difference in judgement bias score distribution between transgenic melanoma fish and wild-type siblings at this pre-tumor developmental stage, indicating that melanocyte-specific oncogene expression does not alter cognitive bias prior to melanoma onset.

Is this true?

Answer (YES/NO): NO